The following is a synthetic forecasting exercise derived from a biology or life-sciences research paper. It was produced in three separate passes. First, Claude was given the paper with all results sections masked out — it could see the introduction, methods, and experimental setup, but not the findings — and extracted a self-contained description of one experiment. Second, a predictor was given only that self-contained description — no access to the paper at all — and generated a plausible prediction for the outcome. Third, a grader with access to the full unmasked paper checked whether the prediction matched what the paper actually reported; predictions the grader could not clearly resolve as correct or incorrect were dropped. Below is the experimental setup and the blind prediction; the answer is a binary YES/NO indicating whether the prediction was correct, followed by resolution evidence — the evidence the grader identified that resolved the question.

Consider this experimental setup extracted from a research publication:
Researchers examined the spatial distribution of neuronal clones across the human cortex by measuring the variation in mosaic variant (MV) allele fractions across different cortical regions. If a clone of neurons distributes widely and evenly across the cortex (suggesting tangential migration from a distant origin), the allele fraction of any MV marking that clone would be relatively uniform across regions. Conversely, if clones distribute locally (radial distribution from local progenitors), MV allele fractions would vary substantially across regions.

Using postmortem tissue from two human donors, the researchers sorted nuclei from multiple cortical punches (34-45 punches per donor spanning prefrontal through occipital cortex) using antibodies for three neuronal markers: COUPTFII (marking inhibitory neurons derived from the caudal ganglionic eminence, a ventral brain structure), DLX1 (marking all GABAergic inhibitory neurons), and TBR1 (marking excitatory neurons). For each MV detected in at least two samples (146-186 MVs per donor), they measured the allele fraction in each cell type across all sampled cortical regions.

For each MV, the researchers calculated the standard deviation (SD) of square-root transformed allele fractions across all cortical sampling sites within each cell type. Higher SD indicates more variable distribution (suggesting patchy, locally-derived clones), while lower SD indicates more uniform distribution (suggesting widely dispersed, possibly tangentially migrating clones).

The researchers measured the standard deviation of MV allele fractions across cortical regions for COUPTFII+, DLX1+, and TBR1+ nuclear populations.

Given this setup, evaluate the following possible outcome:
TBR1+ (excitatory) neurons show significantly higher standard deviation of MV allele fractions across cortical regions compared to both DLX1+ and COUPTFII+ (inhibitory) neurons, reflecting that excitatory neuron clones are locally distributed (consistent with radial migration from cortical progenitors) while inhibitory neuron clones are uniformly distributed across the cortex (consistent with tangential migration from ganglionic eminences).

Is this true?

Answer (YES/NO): NO